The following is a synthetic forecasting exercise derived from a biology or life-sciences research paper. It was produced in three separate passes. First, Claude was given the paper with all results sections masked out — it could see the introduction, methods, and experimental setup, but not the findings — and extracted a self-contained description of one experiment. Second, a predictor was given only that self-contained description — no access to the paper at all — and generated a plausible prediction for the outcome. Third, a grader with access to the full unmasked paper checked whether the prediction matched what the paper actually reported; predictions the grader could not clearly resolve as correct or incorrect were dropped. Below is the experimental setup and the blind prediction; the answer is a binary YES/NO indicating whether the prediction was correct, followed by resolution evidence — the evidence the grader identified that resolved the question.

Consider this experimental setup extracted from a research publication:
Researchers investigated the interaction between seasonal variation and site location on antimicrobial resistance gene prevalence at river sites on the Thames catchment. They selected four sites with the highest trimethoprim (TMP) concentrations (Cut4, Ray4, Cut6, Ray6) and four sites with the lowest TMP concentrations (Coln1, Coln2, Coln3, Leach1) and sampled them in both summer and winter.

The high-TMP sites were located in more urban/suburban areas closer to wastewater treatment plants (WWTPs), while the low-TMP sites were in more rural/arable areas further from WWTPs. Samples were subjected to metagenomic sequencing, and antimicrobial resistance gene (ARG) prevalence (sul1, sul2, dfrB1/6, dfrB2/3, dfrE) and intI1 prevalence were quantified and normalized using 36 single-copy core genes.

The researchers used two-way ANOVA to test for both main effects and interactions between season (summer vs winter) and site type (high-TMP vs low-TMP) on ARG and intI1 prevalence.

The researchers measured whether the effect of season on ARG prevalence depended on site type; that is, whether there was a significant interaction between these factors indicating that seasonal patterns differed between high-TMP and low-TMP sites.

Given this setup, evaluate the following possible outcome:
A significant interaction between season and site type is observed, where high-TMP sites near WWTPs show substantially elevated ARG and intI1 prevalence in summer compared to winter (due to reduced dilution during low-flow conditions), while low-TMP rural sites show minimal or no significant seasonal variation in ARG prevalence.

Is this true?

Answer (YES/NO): NO